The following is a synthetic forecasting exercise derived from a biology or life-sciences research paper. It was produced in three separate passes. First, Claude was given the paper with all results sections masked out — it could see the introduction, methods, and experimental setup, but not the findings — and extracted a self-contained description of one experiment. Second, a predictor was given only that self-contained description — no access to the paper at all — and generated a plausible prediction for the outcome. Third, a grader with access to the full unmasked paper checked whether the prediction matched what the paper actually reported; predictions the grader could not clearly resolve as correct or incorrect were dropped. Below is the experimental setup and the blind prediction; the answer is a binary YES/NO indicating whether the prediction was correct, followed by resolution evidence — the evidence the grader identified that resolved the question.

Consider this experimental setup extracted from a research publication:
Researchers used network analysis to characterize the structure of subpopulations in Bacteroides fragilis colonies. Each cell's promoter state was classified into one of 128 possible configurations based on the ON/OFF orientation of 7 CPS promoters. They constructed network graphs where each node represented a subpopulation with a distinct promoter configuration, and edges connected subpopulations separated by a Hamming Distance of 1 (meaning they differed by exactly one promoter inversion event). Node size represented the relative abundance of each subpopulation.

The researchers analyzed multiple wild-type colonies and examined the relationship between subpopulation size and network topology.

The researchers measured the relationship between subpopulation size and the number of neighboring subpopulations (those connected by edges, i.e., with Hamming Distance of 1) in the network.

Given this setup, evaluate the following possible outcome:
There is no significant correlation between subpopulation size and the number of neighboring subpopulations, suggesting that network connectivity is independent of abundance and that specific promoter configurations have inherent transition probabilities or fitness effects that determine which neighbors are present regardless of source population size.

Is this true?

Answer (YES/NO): NO